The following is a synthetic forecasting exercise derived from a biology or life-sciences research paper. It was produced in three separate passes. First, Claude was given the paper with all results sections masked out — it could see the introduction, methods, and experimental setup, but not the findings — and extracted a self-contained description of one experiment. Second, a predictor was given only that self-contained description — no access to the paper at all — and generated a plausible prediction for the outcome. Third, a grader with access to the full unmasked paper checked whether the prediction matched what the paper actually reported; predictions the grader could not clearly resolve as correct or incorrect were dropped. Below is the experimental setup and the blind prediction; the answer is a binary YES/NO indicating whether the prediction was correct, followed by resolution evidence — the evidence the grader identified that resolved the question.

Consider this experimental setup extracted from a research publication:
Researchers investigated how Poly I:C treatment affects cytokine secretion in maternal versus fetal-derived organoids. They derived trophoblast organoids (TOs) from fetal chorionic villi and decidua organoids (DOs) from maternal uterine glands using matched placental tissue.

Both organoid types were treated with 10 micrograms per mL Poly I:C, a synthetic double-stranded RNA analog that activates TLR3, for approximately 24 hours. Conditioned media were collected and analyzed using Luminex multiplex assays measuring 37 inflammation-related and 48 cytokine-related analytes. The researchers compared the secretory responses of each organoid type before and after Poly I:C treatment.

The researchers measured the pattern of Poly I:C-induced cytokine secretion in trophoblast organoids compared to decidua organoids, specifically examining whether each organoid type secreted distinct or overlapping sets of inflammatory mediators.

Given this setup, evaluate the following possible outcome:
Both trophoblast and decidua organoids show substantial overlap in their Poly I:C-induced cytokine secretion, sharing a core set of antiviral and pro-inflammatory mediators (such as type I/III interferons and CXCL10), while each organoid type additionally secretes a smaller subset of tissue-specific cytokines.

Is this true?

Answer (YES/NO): NO